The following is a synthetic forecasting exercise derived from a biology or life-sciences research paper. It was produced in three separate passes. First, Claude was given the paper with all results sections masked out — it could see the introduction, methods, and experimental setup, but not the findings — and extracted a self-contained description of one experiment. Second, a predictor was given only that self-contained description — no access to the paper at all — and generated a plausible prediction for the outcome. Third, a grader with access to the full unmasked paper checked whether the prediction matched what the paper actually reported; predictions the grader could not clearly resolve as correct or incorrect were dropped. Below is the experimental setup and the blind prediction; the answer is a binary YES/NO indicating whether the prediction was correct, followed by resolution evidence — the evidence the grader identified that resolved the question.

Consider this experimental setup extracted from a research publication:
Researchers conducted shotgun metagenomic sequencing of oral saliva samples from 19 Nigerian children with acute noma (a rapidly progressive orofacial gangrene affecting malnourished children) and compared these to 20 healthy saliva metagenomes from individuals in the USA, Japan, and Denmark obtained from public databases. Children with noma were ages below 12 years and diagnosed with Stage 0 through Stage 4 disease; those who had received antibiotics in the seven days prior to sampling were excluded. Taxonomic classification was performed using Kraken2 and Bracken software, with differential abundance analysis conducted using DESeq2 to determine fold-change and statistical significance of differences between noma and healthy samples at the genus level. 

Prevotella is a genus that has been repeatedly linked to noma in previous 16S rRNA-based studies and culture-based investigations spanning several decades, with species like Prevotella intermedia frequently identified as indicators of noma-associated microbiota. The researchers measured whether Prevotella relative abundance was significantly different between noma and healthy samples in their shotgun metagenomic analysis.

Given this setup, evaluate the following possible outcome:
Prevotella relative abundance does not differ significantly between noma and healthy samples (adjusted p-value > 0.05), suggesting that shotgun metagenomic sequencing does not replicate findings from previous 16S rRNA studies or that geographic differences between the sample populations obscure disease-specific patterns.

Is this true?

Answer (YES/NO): YES